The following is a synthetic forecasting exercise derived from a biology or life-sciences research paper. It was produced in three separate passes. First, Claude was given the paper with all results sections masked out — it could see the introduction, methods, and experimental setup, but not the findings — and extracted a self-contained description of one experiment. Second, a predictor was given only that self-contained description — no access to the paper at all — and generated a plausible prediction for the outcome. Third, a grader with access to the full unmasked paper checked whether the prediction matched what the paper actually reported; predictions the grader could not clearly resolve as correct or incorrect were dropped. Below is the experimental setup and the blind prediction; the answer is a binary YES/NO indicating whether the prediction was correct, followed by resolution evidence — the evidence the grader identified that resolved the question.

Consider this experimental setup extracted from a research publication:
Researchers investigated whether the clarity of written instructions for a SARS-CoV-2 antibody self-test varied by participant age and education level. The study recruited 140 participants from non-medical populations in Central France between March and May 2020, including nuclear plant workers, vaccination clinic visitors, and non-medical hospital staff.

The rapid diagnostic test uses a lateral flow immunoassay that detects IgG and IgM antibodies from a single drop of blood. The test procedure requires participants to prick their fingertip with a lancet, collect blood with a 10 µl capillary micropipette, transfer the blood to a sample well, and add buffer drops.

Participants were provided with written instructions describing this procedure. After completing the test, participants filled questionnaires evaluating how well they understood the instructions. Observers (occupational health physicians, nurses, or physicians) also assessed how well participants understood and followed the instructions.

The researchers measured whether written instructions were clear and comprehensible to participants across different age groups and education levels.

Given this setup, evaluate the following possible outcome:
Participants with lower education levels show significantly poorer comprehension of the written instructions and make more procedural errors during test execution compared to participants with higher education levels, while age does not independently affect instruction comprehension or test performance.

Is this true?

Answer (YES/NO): NO